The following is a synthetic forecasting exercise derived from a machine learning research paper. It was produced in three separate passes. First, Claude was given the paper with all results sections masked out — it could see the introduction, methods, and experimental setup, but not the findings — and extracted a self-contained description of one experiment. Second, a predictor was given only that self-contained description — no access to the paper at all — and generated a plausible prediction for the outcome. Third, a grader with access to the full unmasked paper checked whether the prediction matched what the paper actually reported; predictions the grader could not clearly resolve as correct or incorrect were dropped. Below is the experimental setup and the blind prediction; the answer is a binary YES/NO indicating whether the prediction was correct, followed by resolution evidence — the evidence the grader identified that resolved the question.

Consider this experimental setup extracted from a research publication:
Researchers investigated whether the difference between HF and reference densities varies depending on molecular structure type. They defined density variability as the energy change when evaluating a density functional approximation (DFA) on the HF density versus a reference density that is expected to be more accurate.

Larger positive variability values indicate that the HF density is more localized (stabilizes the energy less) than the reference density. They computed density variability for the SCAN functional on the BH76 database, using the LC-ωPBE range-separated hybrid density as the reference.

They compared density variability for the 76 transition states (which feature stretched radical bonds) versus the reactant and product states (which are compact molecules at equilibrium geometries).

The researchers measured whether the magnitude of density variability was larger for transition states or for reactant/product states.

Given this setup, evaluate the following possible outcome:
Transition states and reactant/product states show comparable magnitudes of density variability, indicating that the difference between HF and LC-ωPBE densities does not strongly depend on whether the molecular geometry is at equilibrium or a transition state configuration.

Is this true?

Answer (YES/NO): NO